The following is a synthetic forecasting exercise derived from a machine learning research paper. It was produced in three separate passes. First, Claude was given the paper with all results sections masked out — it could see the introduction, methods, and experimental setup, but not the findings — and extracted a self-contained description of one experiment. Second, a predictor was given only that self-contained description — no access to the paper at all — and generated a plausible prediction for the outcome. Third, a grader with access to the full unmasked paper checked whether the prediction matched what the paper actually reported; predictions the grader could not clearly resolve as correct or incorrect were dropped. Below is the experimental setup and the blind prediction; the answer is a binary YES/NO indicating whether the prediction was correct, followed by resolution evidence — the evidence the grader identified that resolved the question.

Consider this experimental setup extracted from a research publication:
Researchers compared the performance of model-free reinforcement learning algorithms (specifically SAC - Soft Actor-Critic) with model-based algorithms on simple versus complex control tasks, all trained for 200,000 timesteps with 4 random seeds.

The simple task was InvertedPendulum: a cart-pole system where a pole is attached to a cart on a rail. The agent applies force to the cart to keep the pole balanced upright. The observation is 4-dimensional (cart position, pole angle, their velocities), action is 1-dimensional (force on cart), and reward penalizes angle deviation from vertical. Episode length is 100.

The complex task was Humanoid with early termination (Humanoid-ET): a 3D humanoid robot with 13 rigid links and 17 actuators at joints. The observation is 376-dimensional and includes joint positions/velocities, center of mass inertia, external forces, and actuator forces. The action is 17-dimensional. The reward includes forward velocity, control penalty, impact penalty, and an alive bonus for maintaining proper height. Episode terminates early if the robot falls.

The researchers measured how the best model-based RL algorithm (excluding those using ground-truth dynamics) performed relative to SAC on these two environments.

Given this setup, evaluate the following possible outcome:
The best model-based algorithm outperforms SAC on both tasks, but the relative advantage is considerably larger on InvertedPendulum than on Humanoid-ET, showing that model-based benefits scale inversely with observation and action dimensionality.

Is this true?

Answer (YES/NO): NO